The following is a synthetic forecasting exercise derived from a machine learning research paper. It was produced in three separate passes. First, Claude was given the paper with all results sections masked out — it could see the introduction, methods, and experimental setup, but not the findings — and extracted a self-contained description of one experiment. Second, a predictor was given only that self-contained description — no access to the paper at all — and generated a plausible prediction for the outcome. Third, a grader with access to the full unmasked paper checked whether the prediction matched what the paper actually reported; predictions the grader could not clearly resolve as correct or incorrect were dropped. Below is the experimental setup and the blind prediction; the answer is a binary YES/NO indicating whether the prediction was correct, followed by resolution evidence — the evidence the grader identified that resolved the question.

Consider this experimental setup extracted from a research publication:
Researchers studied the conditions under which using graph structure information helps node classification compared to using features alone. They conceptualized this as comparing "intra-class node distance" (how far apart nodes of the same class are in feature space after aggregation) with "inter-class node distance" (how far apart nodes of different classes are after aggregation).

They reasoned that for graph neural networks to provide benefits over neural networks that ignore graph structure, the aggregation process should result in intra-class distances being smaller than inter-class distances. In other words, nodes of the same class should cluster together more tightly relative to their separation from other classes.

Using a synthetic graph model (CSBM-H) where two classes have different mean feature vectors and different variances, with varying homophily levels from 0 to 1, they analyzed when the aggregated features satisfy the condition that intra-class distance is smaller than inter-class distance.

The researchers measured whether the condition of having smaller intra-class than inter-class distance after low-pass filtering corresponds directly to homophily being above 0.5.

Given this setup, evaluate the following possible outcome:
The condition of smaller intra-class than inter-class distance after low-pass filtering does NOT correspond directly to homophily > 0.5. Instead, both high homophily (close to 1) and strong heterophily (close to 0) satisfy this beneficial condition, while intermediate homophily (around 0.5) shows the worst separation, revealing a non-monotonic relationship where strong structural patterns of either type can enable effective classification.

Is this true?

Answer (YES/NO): YES